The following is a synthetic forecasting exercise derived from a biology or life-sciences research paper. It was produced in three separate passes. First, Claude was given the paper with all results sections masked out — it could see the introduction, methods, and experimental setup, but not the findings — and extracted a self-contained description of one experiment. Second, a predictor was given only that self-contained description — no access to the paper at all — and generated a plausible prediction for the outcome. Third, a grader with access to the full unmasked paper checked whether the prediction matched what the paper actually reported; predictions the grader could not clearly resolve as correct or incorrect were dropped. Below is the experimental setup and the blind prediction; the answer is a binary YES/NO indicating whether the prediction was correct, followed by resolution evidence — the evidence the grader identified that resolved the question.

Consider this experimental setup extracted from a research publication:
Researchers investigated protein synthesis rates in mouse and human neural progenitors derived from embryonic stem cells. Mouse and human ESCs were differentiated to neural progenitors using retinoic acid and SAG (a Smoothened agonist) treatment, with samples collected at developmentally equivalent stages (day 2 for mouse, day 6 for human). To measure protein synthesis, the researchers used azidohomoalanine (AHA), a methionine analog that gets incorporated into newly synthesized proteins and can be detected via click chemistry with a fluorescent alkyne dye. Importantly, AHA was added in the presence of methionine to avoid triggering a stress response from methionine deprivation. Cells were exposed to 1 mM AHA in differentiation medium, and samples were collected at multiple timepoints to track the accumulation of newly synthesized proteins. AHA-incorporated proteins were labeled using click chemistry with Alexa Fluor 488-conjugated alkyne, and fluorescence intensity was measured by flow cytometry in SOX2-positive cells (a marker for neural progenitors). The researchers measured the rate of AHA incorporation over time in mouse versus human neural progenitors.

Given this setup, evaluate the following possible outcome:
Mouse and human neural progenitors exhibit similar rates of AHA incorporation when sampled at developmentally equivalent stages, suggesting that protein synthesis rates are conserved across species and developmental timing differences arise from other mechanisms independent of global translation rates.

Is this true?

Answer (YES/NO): YES